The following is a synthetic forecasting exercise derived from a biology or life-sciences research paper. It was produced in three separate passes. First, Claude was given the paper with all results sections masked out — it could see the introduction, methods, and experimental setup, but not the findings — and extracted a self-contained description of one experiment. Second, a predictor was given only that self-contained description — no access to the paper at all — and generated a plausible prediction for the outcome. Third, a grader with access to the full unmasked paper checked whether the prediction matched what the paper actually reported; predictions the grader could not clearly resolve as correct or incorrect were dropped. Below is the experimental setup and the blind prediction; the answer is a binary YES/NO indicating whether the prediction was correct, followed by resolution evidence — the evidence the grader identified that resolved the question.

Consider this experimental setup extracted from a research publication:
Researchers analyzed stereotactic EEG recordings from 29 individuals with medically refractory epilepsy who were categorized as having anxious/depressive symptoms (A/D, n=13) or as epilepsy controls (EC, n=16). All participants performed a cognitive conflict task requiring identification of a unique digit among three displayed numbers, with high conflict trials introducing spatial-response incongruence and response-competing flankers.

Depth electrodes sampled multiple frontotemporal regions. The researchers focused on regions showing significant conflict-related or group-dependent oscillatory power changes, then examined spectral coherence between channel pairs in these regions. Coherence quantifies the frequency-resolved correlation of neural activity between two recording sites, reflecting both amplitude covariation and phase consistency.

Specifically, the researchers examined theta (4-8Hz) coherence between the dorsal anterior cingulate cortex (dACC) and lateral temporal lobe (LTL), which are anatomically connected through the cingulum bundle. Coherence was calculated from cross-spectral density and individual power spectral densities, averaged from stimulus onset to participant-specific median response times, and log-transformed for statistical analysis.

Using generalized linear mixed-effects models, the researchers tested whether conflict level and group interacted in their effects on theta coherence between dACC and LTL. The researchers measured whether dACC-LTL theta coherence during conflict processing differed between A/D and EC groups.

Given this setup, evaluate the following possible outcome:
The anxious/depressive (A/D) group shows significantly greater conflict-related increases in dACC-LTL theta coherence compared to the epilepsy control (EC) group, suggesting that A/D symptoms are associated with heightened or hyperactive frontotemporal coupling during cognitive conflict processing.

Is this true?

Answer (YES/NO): YES